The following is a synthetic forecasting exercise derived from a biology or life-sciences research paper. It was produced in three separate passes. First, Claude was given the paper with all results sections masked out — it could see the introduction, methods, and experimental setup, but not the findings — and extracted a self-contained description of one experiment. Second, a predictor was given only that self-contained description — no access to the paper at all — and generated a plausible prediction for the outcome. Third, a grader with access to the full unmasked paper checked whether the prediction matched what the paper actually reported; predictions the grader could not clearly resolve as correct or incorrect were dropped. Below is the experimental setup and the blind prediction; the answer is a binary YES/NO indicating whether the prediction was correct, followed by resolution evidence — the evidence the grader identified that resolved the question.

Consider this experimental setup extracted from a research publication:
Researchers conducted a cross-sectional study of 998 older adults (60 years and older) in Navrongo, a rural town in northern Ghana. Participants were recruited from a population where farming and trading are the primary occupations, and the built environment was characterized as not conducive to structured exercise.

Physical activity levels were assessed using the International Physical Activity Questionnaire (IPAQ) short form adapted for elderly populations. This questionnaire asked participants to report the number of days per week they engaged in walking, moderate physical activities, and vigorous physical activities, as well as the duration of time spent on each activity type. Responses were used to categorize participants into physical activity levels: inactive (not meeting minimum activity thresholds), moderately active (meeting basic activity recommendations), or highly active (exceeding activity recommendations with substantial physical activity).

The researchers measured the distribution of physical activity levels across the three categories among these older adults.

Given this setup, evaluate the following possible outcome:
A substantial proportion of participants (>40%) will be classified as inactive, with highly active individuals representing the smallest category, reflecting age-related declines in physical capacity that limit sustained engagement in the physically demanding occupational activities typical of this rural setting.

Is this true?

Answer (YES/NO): YES